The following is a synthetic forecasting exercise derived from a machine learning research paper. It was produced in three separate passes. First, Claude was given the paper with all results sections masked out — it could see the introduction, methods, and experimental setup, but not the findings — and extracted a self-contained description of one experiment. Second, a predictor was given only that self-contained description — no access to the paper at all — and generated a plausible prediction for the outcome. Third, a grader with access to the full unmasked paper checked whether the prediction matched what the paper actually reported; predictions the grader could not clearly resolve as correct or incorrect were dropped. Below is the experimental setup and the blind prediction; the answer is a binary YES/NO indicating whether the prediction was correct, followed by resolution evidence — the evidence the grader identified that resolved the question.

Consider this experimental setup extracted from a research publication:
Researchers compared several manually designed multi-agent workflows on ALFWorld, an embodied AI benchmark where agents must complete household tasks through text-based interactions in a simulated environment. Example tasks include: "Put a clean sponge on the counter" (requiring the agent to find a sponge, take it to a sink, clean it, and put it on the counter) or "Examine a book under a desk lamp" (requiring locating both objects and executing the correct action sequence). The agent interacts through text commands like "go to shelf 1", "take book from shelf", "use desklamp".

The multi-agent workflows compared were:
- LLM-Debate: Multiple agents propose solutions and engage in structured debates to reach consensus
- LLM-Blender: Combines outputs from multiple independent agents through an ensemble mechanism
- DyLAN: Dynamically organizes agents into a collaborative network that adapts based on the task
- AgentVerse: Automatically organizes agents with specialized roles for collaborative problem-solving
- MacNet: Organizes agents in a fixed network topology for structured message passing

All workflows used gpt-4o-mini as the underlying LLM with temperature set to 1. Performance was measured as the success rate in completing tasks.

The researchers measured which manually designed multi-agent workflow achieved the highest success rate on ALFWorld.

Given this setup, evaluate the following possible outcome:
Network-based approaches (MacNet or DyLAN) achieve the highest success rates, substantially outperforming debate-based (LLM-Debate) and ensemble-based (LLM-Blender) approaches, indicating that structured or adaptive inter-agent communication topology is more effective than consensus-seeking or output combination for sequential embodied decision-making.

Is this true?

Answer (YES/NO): NO